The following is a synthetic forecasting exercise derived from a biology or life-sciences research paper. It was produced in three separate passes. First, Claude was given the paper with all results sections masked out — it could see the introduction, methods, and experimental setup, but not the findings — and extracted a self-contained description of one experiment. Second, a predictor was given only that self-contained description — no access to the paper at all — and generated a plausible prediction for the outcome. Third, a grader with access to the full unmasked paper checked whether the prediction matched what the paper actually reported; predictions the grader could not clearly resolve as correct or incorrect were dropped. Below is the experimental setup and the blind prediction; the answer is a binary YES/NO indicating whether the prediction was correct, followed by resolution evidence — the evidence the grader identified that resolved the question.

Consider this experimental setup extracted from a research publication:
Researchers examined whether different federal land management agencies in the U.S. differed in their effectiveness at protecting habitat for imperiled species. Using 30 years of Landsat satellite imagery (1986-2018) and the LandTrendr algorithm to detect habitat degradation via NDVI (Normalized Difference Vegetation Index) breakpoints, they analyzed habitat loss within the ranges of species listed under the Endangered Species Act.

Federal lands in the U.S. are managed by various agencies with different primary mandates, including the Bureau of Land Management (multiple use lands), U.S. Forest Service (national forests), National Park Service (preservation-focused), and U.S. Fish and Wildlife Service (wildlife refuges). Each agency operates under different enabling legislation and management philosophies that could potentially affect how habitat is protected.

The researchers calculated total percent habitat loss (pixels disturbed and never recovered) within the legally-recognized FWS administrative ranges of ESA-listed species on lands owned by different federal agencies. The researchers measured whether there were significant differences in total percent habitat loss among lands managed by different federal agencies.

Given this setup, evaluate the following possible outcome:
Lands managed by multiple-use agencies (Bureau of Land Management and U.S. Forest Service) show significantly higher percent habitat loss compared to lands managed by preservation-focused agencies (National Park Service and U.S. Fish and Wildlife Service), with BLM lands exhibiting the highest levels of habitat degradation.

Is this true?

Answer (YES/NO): NO